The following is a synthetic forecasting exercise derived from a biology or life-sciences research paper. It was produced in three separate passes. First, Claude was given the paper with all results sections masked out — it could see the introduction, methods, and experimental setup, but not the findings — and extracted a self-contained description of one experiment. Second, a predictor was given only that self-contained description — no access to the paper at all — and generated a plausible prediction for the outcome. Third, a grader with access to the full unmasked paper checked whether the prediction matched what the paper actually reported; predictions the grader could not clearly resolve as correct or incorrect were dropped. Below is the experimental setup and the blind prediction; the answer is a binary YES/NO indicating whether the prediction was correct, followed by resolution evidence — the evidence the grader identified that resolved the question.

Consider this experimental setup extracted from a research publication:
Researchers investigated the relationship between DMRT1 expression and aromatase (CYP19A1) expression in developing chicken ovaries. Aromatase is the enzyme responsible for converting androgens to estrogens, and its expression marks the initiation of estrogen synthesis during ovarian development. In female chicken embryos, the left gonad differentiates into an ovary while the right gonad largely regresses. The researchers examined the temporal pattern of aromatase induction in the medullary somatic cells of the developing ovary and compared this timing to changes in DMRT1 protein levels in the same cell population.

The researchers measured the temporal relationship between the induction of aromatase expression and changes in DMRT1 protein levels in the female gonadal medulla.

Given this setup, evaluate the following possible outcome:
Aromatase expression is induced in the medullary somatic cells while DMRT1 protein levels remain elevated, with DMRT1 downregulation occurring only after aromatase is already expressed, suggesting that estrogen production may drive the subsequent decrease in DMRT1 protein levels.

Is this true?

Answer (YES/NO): NO